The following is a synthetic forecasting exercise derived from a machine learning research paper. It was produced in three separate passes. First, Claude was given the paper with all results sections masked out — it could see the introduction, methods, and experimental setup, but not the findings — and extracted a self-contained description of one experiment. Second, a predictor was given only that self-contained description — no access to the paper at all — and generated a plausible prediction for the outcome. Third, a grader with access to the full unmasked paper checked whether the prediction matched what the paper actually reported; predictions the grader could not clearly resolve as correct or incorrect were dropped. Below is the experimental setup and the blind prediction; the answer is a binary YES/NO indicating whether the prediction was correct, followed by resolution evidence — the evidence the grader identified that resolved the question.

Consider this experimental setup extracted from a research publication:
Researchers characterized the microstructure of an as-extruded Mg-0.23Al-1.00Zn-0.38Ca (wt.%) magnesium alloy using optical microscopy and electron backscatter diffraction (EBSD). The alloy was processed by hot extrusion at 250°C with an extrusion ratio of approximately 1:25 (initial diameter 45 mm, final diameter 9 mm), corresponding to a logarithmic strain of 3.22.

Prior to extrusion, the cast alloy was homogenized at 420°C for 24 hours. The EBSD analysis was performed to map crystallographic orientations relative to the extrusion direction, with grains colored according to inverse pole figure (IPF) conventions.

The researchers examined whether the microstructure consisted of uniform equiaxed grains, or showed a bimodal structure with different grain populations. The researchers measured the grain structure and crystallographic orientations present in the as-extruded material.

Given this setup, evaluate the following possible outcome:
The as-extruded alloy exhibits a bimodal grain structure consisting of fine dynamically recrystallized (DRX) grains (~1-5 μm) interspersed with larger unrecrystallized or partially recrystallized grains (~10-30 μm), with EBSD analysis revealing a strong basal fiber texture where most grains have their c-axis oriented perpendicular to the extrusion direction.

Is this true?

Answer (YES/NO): NO